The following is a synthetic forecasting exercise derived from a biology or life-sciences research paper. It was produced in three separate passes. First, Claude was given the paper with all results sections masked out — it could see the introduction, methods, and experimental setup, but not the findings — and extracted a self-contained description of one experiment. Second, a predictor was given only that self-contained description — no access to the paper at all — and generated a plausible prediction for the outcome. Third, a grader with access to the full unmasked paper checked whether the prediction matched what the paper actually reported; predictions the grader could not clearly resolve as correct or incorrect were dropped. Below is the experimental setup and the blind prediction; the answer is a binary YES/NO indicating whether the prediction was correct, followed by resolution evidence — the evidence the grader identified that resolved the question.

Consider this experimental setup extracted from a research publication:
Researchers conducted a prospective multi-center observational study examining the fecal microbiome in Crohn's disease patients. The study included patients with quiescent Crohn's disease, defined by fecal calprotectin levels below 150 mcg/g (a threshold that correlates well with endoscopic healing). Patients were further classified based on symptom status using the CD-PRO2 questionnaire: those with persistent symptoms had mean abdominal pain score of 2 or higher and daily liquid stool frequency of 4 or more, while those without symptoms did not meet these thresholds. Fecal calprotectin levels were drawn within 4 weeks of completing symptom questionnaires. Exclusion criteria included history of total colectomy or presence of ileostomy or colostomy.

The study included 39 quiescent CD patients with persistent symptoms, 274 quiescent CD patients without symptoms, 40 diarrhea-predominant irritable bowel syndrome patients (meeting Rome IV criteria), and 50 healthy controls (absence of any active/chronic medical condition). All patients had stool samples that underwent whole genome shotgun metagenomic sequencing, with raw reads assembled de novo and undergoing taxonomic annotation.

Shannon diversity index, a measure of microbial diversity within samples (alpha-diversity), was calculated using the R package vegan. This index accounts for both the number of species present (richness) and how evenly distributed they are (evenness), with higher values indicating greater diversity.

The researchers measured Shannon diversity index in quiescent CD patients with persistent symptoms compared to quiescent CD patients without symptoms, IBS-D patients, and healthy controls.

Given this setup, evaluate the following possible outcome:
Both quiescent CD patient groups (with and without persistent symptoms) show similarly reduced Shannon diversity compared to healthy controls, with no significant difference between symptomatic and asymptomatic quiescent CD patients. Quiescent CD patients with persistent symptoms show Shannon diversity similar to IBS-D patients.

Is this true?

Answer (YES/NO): NO